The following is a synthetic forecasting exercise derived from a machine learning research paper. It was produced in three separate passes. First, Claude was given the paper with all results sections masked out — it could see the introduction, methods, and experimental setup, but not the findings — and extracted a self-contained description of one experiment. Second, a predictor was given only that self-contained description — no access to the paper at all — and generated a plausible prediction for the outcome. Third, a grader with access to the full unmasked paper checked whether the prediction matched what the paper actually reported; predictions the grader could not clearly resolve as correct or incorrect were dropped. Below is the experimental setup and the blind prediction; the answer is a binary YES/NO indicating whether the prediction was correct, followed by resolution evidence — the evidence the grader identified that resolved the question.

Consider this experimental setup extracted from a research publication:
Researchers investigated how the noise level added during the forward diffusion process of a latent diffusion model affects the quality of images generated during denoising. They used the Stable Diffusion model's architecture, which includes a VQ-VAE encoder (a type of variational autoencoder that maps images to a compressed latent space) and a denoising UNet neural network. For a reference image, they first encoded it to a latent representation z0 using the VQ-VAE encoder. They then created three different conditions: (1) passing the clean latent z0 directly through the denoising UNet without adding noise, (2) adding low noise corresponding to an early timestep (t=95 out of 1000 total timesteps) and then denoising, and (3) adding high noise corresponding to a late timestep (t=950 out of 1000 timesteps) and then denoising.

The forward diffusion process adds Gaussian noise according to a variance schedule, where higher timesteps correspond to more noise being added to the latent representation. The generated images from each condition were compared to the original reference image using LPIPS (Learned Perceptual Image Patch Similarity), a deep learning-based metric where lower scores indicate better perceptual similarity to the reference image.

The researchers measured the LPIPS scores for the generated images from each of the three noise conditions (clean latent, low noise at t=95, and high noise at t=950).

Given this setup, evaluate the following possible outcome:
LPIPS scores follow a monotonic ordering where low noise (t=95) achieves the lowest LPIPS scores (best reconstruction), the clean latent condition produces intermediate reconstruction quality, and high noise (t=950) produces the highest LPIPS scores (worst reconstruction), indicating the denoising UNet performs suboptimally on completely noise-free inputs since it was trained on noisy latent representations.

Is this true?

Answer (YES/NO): YES